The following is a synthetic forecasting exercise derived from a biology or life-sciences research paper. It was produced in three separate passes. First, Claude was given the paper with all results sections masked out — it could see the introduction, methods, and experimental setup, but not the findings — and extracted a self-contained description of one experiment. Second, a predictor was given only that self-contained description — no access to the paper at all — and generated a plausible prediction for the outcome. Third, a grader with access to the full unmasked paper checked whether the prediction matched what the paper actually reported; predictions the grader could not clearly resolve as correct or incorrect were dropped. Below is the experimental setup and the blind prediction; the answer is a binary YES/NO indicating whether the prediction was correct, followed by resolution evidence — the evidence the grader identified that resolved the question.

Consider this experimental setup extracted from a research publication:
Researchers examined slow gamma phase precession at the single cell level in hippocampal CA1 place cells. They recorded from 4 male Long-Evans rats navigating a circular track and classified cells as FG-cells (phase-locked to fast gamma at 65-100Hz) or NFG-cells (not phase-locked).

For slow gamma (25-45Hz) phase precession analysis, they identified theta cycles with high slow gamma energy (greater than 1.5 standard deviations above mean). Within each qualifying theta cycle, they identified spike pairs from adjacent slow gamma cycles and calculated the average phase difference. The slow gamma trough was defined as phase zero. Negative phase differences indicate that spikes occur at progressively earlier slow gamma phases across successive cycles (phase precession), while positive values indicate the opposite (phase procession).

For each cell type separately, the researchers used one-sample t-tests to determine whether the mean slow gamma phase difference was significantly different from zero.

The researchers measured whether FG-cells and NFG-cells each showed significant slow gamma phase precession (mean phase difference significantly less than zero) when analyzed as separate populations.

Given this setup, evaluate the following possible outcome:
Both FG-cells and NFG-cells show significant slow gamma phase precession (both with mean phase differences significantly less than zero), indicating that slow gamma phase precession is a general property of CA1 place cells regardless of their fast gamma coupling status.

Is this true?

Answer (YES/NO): NO